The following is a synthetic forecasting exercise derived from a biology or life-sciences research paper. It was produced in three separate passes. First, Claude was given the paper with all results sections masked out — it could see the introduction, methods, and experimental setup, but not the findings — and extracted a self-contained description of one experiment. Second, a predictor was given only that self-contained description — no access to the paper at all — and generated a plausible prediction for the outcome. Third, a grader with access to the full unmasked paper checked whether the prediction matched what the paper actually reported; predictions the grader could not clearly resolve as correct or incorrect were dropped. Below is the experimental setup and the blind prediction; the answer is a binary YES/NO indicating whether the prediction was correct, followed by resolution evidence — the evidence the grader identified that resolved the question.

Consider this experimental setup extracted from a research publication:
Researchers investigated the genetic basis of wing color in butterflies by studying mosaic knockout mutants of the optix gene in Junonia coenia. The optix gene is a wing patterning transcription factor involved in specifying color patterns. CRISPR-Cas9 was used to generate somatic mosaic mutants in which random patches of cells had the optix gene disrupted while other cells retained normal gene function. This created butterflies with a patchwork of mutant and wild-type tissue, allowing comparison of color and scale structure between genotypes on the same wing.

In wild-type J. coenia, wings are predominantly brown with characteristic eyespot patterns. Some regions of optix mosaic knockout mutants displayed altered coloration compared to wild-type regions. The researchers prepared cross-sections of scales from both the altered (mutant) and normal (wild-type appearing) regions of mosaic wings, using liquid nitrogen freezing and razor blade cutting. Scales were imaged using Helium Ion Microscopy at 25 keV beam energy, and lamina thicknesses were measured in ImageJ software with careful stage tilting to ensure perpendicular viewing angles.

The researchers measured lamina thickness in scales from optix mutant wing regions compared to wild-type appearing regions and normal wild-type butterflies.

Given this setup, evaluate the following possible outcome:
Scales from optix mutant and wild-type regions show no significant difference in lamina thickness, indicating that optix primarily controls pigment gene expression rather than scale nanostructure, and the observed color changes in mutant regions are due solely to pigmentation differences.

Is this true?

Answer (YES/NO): NO